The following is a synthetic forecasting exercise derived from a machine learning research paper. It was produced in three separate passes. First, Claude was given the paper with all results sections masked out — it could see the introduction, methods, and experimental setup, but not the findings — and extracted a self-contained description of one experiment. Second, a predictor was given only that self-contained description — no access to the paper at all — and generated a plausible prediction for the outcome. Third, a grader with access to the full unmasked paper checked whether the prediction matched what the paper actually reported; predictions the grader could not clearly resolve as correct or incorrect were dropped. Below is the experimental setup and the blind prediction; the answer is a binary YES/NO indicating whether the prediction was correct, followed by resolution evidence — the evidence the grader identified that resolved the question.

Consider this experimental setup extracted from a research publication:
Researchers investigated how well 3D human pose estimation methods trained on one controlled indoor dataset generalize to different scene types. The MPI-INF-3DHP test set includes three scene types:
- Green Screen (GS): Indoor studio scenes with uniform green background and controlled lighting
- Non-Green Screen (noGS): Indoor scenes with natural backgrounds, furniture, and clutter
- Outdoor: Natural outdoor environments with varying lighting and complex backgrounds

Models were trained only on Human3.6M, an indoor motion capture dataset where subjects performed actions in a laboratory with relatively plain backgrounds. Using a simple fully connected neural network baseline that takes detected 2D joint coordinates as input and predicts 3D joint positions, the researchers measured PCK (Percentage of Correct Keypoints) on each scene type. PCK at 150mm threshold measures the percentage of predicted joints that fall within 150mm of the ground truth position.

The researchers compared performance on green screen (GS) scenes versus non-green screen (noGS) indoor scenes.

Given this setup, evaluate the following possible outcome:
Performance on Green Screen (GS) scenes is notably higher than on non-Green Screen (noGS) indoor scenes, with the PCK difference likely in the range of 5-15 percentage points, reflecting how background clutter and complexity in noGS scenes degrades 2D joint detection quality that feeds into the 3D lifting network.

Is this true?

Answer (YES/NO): YES